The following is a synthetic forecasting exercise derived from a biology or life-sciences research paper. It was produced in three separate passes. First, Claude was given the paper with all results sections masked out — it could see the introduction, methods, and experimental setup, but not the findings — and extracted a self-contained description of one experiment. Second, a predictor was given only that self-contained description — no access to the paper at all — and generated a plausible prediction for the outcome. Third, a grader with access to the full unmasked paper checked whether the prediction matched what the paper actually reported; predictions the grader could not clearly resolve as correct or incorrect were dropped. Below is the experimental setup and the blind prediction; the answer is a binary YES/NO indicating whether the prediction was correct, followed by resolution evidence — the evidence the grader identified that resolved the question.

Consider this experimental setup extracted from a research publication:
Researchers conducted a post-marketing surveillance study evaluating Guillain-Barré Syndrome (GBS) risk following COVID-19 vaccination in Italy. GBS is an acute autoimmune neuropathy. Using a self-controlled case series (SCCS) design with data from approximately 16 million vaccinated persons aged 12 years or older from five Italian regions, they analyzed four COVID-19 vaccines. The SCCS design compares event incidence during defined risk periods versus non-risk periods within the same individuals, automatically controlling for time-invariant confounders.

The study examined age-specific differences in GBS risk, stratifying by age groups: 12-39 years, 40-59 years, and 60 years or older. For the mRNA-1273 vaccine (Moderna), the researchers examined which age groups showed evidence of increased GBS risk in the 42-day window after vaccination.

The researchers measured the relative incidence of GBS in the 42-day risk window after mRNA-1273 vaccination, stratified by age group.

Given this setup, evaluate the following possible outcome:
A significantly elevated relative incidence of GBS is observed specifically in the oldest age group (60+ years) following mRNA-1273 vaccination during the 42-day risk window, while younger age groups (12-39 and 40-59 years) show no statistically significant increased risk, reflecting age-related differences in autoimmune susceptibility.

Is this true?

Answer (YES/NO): YES